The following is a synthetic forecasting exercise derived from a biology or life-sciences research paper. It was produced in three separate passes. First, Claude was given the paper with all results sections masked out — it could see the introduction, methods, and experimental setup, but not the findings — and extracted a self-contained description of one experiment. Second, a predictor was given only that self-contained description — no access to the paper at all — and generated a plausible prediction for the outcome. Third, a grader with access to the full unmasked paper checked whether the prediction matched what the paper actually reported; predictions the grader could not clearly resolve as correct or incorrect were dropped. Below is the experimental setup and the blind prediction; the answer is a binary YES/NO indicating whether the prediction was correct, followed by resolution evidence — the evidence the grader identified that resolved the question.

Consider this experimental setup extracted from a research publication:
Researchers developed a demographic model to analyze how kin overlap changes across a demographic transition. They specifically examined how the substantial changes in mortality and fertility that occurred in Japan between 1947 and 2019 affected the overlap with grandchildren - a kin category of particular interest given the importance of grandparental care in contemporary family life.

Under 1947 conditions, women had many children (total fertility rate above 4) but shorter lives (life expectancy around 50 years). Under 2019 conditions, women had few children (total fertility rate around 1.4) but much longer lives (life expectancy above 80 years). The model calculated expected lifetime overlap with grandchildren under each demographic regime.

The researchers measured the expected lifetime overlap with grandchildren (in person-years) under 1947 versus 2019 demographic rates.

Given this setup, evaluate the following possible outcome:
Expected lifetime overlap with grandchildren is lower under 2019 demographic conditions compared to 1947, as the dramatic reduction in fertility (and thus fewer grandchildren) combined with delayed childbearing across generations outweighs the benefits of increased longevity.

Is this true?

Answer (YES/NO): YES